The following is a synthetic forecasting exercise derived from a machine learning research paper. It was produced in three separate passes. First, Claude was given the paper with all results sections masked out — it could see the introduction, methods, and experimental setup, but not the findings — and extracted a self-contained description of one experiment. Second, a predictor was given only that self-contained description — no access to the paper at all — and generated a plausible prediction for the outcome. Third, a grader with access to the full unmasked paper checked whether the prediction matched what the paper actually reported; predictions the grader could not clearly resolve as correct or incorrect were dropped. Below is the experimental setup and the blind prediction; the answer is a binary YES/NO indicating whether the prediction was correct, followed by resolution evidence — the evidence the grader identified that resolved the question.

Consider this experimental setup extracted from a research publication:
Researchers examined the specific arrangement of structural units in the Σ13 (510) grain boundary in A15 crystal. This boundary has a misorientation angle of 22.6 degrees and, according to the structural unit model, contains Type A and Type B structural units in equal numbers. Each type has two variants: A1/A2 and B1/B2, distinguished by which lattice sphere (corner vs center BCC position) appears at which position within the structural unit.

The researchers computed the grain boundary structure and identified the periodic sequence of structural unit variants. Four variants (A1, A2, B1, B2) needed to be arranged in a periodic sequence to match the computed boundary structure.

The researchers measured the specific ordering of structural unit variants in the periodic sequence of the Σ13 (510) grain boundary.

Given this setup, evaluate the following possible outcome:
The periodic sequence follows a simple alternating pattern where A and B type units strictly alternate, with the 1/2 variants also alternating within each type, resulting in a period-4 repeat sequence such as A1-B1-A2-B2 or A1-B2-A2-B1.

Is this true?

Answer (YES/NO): YES